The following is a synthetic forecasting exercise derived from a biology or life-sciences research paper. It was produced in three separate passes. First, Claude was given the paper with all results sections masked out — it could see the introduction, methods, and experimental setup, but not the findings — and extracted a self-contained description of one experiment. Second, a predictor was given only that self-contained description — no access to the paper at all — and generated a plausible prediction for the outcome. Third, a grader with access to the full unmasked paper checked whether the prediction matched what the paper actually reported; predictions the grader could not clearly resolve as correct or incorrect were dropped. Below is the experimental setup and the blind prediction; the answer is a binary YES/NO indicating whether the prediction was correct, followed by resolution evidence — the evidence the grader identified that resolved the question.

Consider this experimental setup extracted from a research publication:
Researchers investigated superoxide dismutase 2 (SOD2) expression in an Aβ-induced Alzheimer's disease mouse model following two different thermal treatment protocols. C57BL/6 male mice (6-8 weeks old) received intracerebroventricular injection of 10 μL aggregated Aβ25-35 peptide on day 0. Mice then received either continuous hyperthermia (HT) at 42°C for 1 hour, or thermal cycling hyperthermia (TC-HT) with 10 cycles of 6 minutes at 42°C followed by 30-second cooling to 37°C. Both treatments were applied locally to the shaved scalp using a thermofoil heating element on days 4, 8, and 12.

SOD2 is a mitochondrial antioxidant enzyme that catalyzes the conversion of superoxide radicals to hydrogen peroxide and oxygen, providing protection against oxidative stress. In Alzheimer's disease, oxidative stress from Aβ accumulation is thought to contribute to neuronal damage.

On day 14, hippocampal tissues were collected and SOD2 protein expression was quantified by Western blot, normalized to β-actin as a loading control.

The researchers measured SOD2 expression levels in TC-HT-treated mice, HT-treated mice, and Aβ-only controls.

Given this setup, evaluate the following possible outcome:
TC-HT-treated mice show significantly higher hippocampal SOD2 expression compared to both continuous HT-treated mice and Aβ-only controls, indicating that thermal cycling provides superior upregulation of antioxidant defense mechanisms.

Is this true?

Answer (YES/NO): YES